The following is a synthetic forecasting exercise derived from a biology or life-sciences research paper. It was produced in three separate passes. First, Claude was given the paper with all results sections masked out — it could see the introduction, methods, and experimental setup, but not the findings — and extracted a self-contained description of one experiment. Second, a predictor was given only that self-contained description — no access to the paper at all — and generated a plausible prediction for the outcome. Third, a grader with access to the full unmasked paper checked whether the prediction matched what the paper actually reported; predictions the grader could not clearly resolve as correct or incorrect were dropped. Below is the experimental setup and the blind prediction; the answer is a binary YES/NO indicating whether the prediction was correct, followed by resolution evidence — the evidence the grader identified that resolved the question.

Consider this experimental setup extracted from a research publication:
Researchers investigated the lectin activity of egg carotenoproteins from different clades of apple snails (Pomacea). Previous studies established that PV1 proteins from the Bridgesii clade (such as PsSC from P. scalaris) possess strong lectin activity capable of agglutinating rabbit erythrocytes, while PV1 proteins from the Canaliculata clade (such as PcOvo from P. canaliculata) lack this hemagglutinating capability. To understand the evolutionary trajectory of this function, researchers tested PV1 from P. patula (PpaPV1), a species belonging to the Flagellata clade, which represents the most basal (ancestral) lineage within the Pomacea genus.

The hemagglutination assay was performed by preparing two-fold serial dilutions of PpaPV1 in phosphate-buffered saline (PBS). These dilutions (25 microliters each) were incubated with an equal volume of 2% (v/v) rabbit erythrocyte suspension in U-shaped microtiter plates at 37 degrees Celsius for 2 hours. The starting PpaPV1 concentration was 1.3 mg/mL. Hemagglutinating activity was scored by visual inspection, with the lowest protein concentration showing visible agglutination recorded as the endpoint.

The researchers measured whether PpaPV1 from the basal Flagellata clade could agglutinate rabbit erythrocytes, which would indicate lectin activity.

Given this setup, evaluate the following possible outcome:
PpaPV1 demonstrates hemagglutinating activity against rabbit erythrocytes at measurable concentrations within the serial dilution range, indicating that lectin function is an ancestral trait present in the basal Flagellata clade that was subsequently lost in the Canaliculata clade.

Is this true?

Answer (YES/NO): YES